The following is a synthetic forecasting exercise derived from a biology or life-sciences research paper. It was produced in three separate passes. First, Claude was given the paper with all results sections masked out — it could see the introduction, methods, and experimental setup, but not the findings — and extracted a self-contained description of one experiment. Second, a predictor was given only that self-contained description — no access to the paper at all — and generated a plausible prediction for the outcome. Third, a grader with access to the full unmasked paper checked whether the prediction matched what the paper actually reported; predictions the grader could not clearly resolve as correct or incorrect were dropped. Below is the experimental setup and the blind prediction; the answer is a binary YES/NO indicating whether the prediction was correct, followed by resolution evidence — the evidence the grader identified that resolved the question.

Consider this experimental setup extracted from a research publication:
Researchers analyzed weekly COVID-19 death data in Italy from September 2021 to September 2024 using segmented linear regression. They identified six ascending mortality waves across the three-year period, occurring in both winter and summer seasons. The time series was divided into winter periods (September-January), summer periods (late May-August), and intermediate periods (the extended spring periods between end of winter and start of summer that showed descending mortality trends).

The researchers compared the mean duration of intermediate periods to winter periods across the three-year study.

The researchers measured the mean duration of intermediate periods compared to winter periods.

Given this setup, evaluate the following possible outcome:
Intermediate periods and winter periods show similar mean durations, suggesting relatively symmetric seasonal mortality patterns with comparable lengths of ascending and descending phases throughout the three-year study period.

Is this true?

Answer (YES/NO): NO